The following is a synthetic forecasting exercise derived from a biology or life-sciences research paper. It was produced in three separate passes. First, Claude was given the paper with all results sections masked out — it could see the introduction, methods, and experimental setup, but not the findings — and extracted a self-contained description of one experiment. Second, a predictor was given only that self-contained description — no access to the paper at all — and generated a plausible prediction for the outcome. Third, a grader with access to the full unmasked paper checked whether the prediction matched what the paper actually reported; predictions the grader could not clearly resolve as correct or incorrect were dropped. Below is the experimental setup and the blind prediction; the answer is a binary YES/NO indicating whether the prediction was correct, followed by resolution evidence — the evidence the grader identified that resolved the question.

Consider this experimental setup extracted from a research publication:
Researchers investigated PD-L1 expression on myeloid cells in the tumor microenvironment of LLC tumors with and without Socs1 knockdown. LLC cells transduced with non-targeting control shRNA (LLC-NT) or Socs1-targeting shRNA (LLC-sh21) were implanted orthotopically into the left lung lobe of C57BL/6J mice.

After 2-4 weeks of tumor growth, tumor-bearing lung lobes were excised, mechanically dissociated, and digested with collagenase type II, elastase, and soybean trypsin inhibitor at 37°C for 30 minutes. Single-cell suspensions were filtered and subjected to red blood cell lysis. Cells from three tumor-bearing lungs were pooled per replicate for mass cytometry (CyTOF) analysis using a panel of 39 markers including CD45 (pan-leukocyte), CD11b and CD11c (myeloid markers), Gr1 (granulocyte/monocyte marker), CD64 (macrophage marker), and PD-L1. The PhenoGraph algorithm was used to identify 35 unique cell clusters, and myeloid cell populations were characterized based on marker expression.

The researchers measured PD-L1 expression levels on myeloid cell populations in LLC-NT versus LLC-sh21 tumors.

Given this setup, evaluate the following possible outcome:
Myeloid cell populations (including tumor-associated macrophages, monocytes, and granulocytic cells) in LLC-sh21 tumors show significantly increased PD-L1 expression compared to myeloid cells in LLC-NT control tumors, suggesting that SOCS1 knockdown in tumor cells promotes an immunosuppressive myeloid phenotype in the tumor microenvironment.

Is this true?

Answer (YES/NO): NO